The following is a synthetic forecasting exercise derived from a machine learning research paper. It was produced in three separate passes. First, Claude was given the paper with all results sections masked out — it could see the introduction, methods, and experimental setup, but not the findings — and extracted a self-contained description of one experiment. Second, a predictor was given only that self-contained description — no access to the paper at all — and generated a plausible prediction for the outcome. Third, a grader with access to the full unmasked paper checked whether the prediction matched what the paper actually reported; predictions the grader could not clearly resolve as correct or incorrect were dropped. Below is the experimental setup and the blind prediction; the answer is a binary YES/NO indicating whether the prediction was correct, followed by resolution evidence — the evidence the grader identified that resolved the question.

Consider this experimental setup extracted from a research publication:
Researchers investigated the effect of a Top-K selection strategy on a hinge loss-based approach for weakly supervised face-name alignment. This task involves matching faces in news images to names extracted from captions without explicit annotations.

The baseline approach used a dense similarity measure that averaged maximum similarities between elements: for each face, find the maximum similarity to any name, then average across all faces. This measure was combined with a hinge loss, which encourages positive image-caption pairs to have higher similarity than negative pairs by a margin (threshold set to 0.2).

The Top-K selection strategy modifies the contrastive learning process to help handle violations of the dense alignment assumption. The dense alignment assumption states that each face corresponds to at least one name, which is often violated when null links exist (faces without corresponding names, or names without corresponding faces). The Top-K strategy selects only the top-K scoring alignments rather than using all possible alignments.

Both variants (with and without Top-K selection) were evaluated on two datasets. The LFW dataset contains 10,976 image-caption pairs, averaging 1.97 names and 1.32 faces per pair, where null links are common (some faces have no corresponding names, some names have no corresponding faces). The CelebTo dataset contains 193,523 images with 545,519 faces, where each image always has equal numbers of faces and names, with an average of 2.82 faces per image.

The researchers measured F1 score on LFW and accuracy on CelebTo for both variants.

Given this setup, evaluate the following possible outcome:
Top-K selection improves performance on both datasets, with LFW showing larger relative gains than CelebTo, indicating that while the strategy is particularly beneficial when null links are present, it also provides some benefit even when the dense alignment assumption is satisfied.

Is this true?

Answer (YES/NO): NO